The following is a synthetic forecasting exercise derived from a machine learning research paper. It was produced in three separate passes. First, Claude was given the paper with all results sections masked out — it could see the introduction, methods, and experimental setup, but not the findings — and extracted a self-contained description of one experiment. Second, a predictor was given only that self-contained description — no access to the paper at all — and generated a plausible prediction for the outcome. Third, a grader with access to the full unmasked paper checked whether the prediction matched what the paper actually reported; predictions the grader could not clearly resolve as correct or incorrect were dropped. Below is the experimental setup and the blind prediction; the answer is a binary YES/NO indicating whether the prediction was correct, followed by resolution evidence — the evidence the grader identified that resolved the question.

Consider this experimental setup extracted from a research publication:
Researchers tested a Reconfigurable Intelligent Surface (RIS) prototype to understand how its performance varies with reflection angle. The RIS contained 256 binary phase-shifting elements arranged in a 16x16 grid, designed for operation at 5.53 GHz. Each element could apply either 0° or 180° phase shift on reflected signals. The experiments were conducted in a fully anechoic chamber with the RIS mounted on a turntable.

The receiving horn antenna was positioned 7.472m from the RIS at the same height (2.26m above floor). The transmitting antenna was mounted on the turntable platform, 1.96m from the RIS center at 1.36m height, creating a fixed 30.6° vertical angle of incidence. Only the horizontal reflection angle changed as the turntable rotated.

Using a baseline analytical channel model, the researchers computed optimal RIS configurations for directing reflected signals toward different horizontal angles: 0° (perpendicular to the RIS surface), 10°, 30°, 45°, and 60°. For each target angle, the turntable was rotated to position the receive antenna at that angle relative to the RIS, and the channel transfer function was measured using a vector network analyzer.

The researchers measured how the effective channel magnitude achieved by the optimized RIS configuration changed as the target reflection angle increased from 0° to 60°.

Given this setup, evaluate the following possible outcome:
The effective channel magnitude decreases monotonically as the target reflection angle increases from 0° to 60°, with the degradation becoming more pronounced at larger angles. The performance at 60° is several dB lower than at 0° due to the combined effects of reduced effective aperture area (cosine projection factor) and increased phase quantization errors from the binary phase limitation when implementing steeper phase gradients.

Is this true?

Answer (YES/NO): YES